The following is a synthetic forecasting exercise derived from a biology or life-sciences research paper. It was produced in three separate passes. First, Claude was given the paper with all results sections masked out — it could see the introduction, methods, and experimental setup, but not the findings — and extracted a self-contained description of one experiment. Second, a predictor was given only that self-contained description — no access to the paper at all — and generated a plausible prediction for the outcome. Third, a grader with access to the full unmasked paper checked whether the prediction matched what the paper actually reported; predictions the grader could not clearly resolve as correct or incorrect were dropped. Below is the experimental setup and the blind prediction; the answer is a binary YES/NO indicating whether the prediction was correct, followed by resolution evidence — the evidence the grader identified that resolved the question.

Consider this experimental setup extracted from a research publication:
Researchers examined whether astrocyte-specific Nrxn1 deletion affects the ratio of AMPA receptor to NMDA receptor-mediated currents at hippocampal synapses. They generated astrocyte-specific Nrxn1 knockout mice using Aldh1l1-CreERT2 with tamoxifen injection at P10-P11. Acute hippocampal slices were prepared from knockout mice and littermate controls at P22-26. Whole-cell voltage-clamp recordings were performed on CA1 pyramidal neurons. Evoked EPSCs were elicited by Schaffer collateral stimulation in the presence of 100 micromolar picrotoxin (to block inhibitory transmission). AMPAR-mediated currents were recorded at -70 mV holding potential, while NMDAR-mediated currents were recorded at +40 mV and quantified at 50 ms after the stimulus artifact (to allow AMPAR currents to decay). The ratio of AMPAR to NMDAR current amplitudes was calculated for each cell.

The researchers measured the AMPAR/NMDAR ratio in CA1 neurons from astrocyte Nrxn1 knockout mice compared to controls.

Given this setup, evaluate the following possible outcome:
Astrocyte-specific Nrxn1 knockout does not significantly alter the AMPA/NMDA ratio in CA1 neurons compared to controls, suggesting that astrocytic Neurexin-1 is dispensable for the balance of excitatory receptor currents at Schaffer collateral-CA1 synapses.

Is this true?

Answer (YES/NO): NO